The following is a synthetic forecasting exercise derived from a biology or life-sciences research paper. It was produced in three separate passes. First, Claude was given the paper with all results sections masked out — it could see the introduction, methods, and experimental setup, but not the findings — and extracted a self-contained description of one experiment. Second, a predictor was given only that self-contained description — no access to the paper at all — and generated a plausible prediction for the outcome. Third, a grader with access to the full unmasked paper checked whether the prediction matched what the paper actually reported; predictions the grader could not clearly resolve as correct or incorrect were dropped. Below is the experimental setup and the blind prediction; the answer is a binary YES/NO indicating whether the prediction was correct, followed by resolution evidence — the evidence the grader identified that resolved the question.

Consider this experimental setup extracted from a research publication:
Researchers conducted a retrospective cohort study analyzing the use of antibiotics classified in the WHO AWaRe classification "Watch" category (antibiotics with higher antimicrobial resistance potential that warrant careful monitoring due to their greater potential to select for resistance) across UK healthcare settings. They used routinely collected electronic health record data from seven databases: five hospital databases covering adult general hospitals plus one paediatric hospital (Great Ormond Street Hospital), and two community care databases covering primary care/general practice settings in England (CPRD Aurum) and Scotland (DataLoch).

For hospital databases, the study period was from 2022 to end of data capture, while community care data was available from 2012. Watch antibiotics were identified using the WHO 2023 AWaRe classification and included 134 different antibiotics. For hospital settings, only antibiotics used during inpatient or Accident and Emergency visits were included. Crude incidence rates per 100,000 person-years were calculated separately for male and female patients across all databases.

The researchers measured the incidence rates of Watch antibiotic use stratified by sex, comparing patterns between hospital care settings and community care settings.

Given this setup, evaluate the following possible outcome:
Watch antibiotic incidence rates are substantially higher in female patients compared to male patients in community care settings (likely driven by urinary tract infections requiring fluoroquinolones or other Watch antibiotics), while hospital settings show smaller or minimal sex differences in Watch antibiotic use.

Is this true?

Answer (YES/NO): NO